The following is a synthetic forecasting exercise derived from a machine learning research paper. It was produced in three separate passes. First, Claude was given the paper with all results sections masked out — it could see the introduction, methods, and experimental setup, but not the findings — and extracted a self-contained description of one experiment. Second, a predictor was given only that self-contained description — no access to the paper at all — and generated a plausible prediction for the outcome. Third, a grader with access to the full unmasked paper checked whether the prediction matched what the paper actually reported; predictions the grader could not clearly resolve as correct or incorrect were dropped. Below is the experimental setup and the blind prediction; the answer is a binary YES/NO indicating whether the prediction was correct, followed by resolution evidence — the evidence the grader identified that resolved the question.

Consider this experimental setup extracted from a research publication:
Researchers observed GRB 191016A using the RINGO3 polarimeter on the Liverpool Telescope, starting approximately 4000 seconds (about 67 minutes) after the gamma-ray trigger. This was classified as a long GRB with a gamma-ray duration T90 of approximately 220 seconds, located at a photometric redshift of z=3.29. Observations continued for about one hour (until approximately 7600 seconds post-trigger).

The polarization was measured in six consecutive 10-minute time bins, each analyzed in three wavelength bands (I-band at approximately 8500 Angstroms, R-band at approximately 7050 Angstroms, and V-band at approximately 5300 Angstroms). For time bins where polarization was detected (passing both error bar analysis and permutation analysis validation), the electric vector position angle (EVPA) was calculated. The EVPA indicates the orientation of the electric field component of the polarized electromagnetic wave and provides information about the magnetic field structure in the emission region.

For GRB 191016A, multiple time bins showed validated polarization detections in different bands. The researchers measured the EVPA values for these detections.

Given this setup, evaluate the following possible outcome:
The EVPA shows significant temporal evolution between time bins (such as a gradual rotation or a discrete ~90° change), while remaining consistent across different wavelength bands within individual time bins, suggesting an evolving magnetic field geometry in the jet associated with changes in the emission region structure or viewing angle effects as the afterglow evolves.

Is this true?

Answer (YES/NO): NO